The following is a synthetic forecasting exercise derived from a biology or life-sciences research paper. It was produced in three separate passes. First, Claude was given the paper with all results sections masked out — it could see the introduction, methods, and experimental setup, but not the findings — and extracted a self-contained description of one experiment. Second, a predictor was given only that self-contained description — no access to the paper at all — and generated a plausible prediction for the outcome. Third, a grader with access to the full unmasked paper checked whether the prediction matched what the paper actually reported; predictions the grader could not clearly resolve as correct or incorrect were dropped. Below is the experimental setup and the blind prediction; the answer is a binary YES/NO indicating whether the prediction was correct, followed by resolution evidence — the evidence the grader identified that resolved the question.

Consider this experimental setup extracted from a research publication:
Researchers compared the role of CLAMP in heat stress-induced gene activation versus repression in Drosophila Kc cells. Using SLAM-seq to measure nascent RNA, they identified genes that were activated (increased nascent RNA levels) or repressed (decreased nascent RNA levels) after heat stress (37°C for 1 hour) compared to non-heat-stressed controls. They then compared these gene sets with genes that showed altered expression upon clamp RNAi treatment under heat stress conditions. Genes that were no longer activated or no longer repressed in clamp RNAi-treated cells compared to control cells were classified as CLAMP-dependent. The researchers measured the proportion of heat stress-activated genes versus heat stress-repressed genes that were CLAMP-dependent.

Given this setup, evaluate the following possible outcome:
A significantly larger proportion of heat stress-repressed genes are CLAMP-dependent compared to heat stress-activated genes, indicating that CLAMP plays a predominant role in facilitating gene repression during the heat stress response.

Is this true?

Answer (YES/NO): YES